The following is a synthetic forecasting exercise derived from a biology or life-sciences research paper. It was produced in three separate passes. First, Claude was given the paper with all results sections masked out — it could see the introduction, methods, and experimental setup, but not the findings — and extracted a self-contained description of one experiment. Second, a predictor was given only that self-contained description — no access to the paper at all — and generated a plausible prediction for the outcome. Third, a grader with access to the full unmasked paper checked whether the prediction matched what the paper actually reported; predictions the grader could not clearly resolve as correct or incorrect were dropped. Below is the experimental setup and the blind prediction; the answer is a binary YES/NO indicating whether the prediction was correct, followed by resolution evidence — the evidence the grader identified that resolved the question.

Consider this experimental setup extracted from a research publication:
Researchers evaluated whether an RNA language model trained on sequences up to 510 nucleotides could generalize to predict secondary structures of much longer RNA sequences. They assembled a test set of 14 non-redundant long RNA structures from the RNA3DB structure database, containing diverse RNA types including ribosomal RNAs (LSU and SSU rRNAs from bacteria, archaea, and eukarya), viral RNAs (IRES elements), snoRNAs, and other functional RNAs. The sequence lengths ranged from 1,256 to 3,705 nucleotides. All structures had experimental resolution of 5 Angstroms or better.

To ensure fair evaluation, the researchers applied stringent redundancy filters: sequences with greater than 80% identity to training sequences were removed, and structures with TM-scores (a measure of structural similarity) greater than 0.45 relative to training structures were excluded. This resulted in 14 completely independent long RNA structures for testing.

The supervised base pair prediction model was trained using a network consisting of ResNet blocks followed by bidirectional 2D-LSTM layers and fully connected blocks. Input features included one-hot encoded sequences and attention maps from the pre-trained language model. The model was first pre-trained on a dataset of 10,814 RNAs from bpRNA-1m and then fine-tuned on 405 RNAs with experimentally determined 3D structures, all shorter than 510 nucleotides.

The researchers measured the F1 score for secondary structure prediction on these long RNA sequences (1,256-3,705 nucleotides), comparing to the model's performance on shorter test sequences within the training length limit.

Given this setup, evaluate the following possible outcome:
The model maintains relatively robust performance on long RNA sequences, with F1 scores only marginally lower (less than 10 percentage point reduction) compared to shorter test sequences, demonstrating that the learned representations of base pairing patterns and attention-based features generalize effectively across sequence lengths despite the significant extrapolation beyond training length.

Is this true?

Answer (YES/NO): NO